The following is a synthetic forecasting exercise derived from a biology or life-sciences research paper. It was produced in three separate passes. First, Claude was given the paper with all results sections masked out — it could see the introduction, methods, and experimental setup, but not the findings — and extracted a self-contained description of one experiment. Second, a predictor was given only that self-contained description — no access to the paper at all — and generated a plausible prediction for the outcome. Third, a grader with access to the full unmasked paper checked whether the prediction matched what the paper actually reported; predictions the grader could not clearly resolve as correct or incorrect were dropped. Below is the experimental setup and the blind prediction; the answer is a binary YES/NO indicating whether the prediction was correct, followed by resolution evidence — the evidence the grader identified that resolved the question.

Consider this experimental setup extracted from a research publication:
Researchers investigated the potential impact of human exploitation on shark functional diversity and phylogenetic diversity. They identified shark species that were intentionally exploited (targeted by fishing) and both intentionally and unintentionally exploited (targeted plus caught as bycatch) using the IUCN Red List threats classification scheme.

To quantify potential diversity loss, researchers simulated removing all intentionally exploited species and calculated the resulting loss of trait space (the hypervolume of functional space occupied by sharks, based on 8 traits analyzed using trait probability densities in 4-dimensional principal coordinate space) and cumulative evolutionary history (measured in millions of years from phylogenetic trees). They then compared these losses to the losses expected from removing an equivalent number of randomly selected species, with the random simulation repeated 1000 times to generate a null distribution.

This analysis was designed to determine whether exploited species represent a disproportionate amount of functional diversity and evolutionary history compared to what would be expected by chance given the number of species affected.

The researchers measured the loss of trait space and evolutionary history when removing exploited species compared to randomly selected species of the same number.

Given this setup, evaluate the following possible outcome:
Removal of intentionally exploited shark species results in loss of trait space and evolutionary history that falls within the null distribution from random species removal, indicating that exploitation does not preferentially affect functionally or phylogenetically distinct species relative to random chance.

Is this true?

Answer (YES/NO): NO